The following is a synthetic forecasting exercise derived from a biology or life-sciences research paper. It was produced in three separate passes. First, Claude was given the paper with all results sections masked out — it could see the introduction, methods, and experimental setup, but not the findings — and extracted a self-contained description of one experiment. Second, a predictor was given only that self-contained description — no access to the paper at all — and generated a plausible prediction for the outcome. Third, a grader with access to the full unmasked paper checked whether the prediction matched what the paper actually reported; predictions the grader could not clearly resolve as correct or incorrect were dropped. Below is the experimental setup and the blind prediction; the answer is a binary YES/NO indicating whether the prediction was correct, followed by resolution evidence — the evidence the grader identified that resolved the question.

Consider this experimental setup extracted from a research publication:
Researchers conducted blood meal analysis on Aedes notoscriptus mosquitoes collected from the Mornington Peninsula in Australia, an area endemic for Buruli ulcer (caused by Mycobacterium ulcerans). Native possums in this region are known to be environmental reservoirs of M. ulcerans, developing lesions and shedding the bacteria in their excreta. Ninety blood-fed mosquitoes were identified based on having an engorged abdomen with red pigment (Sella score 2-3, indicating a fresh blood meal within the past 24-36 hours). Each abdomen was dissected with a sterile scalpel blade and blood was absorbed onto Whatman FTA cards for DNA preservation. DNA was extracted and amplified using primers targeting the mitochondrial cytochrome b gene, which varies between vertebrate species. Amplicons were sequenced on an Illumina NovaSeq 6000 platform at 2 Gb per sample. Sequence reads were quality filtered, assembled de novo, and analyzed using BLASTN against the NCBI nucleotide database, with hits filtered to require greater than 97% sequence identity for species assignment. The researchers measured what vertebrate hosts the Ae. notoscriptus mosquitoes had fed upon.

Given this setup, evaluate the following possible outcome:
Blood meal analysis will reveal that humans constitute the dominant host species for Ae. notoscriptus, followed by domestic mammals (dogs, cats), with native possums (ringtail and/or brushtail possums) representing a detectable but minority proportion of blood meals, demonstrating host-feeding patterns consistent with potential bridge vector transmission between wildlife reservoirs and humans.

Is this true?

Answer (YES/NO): NO